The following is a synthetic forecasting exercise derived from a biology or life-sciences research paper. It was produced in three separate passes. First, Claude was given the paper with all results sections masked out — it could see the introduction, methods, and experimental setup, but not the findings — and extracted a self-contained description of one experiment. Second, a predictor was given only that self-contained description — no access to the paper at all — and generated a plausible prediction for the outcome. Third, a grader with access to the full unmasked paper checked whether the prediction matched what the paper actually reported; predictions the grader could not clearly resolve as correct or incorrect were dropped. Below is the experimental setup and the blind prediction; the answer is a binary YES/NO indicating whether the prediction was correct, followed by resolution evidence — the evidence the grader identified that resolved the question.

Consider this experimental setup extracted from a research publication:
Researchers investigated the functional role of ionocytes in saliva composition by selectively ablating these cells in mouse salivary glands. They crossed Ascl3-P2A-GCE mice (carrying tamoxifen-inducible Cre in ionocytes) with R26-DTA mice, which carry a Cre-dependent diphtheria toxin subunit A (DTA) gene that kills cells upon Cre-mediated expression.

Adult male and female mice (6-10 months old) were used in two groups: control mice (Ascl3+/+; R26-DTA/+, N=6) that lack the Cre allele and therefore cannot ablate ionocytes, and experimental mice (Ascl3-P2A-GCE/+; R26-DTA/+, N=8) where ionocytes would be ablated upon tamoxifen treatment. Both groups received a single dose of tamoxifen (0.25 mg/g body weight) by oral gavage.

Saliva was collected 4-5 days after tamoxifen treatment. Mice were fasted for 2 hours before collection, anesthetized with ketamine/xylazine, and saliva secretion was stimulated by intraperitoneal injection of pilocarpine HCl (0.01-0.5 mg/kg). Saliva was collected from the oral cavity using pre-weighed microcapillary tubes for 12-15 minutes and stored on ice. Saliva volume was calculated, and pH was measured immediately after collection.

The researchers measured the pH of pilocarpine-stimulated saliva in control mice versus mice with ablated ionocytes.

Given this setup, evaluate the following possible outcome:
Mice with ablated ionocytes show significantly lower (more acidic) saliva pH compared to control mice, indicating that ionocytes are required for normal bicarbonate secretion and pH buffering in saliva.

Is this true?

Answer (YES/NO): YES